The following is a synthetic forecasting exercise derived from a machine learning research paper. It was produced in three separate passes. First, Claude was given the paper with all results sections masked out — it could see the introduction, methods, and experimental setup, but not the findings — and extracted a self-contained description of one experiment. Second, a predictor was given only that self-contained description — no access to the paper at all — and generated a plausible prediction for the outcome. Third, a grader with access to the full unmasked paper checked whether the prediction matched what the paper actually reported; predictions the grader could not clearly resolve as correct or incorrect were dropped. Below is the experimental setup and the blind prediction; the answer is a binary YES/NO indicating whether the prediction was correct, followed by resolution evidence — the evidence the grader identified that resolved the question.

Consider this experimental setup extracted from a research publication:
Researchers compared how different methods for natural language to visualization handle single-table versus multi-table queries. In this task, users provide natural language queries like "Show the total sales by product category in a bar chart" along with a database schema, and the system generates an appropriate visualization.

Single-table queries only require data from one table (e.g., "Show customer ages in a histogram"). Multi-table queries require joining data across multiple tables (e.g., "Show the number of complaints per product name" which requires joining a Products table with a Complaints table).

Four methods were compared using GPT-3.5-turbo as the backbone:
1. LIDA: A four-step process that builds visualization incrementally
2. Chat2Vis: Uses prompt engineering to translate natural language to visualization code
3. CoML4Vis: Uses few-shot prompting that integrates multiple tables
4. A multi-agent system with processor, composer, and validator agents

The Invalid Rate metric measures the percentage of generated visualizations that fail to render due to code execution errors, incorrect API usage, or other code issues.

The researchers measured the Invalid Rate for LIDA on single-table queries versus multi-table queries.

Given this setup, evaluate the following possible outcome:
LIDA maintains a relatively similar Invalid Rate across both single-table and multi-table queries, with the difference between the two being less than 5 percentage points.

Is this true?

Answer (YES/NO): NO